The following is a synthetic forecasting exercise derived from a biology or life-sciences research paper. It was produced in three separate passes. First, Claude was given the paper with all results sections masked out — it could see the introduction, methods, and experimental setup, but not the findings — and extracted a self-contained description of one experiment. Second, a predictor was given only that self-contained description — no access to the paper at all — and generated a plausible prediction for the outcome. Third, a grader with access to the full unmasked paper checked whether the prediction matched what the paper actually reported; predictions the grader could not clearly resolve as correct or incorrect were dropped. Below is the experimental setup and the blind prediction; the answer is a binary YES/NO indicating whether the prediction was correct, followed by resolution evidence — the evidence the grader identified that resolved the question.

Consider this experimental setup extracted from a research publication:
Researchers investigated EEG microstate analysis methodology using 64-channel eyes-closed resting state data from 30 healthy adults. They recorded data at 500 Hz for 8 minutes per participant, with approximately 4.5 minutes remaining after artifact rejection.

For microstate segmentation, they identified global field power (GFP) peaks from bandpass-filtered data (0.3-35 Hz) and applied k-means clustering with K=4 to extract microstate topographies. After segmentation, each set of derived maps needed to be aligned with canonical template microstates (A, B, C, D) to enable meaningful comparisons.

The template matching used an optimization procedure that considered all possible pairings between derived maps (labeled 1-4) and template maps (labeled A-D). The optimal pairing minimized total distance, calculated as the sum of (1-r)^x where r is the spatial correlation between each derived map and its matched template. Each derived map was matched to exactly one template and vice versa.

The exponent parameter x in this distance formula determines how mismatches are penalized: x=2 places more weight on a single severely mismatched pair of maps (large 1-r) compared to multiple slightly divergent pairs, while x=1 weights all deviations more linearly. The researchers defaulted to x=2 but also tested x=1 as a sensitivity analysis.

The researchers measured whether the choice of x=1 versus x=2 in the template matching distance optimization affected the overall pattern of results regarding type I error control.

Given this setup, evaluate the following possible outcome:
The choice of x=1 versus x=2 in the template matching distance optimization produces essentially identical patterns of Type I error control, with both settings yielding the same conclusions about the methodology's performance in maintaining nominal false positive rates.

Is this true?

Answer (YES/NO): YES